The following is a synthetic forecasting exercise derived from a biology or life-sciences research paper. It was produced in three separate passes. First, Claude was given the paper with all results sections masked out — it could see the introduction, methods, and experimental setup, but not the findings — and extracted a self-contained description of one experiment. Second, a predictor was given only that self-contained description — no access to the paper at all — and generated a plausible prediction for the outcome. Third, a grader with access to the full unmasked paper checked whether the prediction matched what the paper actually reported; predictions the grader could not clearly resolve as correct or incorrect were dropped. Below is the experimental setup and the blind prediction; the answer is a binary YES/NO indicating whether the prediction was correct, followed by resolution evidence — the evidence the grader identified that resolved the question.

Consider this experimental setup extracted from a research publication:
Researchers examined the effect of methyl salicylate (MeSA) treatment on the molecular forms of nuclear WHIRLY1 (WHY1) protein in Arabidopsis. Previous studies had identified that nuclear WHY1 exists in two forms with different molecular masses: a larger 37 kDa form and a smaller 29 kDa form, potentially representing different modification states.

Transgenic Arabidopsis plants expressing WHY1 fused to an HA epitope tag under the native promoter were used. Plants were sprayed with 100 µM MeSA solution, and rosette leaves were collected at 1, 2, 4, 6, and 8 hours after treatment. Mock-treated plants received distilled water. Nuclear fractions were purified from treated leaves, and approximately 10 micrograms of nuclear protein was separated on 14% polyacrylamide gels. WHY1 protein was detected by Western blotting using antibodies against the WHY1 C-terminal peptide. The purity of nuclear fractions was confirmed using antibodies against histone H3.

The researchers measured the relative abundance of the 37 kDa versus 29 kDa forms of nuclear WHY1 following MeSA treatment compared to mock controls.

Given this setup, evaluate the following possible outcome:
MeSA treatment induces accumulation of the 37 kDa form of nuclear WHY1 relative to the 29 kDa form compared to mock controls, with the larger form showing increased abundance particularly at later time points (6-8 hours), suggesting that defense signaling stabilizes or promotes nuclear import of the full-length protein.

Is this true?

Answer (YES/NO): NO